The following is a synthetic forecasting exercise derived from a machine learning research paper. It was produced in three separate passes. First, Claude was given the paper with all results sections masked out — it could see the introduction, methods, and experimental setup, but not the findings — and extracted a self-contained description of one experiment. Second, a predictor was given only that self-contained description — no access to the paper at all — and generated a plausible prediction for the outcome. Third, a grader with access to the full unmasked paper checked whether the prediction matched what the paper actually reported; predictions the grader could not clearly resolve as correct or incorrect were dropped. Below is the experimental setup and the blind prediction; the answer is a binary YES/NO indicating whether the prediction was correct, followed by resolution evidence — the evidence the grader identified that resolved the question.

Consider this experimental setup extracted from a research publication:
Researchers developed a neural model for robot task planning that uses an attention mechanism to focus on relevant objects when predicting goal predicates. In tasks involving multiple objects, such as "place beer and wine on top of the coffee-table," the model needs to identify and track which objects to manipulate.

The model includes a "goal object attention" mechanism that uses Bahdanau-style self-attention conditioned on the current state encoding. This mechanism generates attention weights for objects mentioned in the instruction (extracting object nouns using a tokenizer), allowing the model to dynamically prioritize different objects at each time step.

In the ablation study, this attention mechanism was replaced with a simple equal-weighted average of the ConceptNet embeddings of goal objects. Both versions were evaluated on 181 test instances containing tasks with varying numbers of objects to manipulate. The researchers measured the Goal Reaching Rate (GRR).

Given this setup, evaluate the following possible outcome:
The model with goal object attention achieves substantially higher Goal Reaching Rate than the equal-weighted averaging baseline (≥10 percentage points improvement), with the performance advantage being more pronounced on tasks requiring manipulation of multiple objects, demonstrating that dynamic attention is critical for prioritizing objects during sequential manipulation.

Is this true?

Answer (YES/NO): NO